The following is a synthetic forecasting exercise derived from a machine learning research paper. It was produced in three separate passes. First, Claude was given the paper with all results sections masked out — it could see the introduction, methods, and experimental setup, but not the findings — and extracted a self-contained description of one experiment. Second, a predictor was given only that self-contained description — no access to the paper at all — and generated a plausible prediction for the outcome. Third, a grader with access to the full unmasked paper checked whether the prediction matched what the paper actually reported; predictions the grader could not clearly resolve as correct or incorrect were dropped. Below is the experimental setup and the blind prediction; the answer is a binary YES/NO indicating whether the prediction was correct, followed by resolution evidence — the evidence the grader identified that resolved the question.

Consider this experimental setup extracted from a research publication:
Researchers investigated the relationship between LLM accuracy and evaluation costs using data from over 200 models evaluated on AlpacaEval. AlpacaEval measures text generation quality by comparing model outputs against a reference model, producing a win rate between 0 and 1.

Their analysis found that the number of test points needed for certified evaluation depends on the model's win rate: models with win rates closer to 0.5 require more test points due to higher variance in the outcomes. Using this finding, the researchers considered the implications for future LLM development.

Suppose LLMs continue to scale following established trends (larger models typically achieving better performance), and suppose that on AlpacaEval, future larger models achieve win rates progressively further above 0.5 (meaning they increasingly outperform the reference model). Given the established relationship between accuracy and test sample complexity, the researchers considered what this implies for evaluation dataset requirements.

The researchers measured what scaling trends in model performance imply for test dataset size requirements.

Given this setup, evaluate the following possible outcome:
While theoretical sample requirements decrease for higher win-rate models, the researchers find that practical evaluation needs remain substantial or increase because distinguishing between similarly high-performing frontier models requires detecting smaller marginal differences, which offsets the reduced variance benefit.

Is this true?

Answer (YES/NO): NO